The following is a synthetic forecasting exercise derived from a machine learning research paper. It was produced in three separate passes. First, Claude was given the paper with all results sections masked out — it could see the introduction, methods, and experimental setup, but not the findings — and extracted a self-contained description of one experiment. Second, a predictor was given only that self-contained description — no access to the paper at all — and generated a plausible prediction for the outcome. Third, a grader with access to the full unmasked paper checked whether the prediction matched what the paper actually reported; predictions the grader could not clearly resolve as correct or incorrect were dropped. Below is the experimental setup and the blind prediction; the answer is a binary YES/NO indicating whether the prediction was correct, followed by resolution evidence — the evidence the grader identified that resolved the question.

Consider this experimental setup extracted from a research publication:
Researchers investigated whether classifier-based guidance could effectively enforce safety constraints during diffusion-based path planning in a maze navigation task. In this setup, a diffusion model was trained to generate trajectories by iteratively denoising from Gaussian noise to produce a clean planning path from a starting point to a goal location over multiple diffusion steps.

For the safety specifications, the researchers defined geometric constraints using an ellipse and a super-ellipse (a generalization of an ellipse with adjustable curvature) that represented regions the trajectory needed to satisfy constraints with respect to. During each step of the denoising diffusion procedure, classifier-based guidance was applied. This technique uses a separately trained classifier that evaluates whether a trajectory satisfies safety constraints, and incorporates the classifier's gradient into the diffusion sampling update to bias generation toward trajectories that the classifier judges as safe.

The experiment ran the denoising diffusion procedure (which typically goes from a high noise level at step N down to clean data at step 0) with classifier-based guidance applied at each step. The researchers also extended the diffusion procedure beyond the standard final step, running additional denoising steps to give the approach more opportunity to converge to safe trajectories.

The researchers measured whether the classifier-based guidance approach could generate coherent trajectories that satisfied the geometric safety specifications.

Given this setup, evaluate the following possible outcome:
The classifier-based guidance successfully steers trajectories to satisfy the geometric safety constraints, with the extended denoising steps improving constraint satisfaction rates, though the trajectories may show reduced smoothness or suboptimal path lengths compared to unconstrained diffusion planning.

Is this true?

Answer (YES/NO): NO